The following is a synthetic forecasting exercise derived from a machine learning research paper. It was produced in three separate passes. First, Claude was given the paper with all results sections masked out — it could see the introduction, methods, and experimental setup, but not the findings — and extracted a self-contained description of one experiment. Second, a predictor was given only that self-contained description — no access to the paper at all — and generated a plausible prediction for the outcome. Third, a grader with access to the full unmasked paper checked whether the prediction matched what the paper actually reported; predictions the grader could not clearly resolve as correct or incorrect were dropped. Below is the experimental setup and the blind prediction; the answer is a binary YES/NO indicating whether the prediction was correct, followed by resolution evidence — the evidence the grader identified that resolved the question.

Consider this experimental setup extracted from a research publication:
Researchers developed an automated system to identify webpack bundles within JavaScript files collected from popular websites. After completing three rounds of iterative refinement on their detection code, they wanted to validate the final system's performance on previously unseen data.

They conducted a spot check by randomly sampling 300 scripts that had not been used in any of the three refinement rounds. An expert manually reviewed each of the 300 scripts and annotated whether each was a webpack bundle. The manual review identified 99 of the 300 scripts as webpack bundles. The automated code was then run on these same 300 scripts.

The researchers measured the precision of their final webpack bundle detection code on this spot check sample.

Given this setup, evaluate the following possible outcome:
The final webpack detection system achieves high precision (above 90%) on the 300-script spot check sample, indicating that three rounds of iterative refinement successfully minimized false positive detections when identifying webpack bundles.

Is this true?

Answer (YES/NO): YES